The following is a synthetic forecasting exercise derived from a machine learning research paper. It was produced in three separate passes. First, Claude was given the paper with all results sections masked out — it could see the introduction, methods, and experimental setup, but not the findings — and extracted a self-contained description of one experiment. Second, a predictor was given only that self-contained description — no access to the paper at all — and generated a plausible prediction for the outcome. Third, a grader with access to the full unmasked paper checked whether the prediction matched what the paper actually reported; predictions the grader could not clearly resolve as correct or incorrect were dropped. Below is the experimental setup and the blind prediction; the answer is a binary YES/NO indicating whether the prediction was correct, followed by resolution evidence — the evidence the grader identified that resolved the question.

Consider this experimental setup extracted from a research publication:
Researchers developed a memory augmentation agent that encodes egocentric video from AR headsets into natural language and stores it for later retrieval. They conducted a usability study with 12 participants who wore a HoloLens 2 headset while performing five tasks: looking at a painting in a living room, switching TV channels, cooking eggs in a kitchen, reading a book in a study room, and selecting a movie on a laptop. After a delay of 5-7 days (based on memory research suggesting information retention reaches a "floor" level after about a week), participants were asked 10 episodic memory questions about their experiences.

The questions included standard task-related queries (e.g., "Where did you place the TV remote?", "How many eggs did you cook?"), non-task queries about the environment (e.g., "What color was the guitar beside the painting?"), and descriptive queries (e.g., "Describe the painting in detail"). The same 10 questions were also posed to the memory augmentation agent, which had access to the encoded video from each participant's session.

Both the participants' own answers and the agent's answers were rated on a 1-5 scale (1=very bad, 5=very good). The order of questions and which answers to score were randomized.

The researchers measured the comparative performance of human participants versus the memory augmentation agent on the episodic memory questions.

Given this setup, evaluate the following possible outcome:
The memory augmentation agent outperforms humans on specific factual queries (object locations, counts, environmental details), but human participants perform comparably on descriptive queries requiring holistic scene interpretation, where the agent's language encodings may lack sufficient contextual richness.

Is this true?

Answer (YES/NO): NO